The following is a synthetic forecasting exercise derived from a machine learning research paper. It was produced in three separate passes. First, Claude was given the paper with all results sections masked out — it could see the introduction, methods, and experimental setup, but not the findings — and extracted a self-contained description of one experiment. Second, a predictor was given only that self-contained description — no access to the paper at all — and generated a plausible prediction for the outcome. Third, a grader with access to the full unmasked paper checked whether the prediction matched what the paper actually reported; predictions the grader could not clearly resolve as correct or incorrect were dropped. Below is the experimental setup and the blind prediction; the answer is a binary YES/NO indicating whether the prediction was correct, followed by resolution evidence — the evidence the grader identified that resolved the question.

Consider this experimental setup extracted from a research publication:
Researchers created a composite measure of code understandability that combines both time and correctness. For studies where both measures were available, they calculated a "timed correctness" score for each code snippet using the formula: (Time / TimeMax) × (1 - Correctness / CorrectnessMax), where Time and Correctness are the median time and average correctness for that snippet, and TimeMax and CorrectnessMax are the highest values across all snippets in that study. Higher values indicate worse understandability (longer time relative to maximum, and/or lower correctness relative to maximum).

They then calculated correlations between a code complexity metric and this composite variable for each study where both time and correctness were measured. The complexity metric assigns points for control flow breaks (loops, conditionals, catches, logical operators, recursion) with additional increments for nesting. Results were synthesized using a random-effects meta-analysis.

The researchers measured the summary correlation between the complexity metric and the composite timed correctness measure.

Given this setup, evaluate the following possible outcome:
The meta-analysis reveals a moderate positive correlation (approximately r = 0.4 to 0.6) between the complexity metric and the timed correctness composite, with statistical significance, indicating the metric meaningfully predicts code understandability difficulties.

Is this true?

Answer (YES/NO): YES